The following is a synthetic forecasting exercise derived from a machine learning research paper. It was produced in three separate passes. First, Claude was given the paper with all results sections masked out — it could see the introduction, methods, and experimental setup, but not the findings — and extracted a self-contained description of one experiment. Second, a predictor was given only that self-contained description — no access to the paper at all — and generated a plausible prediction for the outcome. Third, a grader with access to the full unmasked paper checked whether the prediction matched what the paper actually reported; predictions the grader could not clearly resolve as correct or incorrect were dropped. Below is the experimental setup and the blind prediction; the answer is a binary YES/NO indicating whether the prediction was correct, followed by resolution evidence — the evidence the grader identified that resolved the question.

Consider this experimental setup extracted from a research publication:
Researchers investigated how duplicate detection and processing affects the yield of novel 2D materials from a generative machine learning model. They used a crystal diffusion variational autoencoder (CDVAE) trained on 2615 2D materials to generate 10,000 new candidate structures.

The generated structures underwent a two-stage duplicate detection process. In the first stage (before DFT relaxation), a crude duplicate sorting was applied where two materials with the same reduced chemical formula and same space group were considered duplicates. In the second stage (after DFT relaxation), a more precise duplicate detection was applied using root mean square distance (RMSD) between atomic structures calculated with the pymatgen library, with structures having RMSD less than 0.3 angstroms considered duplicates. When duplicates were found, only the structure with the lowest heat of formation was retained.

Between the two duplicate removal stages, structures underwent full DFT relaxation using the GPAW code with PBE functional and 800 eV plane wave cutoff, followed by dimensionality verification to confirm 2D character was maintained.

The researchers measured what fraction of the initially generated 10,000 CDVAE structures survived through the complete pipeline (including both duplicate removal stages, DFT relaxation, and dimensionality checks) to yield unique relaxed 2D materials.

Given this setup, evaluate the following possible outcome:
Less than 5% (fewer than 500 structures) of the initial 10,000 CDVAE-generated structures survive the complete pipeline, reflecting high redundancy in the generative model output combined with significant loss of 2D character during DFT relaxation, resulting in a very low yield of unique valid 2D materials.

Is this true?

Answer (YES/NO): NO